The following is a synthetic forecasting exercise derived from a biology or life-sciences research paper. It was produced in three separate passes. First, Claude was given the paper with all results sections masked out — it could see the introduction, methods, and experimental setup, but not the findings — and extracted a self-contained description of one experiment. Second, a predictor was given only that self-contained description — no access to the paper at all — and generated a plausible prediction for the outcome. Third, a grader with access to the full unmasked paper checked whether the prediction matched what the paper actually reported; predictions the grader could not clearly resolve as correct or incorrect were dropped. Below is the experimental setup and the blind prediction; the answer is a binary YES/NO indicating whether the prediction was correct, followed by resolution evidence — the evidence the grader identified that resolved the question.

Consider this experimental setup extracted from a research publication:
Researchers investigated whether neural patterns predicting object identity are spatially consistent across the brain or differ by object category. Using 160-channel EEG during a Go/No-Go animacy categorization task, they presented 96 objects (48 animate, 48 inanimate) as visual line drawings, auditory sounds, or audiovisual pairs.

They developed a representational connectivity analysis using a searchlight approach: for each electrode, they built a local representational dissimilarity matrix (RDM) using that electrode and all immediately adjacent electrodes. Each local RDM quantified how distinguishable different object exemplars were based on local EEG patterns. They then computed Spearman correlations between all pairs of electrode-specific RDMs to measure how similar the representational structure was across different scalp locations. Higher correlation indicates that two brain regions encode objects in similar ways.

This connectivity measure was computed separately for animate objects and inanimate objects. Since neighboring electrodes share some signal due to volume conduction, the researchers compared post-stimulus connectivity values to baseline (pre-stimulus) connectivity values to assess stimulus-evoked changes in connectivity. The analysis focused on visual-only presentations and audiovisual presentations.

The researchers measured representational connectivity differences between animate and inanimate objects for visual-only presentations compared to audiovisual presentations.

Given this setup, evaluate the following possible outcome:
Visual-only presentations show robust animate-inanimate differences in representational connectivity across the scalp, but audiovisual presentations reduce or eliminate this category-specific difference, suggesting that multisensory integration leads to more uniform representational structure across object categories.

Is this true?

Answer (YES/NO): YES